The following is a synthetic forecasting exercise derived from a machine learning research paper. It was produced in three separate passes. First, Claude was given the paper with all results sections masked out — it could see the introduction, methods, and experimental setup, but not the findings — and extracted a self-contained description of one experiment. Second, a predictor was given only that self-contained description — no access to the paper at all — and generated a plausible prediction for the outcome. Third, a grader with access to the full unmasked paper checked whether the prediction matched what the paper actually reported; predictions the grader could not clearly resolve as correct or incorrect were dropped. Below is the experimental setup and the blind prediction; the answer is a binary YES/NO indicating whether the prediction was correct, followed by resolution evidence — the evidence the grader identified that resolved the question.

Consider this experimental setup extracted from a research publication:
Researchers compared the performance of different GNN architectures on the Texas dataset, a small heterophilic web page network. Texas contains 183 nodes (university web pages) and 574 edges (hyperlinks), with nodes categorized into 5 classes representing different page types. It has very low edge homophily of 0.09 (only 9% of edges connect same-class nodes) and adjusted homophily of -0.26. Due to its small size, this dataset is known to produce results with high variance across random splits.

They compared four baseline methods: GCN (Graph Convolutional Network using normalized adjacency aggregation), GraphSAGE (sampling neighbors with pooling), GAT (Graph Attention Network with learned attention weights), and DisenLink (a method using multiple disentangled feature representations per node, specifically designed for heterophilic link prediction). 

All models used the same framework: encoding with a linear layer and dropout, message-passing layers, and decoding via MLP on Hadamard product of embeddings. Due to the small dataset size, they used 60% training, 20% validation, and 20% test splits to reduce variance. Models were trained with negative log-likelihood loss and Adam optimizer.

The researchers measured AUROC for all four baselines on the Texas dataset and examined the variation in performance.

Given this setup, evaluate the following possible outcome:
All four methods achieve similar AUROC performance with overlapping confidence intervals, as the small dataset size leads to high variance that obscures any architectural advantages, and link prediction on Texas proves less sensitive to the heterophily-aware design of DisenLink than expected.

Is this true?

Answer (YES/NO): NO